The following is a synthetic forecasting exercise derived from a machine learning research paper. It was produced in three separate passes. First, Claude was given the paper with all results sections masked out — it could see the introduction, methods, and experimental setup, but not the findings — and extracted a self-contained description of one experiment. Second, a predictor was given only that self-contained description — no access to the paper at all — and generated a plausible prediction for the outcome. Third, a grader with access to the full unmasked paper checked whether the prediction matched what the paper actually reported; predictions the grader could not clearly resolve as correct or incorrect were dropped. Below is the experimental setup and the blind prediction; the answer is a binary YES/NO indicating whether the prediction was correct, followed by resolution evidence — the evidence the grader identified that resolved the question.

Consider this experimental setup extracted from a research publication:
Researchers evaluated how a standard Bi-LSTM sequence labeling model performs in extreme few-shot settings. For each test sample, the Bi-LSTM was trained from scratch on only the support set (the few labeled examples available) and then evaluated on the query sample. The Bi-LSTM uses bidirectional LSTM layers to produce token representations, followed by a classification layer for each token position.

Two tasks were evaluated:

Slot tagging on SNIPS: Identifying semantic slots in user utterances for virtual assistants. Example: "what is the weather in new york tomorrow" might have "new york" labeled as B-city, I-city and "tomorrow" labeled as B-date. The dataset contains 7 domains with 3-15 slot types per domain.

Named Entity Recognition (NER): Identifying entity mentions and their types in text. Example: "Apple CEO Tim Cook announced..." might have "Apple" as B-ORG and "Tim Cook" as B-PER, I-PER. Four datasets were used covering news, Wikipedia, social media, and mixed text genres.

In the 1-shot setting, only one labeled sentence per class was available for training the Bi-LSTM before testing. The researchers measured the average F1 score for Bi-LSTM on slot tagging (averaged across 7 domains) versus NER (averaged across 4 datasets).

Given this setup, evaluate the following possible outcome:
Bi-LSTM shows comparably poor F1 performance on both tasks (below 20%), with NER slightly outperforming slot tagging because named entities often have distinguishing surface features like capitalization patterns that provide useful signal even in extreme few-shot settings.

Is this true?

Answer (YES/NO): NO